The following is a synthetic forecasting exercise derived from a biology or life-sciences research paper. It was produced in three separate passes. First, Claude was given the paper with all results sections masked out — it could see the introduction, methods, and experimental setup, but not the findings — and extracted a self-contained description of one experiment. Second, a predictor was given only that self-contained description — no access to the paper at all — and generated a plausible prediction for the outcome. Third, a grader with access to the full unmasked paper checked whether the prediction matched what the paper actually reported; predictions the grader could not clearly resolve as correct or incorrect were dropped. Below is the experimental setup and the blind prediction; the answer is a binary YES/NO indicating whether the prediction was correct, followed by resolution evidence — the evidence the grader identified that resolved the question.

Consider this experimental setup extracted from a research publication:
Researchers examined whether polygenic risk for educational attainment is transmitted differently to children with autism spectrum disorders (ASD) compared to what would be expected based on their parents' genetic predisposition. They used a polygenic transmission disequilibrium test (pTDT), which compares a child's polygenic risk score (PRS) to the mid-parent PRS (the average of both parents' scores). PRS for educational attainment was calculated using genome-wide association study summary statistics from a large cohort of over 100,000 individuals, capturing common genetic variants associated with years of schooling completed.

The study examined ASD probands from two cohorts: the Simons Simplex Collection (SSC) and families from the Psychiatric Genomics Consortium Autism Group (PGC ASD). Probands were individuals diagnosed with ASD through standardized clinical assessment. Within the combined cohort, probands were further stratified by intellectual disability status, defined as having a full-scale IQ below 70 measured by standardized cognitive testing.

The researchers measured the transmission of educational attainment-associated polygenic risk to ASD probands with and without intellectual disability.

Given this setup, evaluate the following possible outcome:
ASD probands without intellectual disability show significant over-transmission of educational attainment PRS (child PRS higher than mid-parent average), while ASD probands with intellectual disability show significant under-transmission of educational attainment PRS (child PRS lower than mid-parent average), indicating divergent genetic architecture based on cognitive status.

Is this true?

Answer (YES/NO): NO